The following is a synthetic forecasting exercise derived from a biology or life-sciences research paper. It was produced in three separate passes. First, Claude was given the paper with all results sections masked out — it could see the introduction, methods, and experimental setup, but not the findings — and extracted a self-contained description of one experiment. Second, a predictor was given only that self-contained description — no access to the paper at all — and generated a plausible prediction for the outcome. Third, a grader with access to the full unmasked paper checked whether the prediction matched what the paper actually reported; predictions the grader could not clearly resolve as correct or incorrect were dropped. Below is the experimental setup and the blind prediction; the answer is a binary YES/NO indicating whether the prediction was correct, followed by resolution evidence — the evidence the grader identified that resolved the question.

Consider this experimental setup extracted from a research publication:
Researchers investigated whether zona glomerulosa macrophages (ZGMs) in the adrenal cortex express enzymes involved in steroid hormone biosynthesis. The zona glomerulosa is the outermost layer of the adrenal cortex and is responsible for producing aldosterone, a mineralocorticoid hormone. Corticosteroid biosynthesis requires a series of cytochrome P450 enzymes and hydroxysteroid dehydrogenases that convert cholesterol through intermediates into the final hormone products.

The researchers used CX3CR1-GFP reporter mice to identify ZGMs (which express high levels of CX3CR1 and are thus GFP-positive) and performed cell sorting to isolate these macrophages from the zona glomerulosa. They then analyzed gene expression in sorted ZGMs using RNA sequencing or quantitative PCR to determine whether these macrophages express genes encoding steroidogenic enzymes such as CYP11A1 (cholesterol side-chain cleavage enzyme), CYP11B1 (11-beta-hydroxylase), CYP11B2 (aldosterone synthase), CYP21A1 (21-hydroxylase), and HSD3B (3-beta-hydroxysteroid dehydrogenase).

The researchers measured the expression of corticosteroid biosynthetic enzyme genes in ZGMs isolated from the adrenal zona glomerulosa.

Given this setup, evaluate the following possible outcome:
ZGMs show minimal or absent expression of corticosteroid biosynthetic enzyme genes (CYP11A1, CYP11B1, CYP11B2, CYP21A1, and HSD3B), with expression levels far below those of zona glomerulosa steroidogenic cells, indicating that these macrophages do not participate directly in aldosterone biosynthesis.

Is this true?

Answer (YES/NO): NO